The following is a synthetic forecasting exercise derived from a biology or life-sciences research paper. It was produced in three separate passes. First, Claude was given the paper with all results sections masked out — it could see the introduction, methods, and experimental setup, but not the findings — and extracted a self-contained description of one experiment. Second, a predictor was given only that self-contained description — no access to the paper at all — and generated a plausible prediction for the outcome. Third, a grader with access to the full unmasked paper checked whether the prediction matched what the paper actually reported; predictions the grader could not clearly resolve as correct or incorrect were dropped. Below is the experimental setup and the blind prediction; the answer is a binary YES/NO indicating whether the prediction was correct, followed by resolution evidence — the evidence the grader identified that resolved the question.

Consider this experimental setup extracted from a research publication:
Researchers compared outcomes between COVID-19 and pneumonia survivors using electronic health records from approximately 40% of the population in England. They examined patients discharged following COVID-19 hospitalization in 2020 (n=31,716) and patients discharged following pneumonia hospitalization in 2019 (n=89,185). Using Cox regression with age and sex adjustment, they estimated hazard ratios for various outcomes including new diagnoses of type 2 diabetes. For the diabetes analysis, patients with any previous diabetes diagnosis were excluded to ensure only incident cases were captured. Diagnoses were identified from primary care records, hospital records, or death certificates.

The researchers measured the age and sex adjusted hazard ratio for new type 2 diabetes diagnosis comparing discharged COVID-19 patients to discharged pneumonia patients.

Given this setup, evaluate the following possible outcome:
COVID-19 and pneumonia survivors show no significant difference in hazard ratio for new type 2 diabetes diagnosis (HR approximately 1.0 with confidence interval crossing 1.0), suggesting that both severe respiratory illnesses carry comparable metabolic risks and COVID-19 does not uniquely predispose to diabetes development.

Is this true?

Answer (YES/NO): NO